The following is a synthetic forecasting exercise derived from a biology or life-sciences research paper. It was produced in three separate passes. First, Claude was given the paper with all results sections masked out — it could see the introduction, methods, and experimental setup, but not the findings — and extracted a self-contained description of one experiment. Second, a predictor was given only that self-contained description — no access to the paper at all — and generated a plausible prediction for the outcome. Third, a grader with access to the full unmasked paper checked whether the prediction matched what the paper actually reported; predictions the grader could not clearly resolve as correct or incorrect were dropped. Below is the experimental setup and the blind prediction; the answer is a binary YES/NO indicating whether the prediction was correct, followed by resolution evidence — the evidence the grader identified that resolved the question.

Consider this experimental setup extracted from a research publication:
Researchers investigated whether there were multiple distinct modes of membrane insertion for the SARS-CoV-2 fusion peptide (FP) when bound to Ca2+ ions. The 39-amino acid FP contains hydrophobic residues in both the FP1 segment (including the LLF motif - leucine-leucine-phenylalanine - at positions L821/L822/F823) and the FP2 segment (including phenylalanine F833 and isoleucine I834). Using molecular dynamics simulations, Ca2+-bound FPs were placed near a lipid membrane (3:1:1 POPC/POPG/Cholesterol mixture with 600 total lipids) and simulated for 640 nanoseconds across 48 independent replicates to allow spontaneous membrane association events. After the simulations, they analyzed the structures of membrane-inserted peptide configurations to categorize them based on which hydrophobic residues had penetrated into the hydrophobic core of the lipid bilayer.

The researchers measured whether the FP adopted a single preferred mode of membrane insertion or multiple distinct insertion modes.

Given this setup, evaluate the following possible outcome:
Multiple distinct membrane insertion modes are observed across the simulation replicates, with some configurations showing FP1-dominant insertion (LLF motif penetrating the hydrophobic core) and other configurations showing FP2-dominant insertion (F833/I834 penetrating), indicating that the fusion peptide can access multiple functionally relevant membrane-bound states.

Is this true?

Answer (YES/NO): YES